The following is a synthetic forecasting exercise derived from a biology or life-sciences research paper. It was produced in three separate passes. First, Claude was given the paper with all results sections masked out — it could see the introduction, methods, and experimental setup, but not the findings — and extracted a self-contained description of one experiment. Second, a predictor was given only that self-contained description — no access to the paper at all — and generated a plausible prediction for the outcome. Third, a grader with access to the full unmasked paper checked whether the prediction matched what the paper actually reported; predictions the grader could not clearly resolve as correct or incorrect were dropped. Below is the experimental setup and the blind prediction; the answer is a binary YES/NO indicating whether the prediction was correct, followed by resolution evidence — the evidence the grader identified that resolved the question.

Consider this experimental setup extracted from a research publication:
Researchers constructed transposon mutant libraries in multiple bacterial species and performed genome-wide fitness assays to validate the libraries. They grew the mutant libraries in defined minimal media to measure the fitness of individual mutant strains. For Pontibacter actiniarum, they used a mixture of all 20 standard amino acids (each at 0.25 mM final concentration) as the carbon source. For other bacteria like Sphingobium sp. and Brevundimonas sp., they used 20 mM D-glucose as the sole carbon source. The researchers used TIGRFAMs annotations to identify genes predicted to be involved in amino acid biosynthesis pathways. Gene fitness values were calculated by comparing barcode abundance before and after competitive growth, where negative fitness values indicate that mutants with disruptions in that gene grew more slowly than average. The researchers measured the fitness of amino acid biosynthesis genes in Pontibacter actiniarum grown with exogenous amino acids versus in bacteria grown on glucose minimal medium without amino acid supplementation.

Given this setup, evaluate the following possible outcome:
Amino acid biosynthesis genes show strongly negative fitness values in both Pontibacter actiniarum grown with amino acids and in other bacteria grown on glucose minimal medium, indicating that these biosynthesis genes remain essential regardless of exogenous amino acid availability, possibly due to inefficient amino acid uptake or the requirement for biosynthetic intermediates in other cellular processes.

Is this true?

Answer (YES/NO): NO